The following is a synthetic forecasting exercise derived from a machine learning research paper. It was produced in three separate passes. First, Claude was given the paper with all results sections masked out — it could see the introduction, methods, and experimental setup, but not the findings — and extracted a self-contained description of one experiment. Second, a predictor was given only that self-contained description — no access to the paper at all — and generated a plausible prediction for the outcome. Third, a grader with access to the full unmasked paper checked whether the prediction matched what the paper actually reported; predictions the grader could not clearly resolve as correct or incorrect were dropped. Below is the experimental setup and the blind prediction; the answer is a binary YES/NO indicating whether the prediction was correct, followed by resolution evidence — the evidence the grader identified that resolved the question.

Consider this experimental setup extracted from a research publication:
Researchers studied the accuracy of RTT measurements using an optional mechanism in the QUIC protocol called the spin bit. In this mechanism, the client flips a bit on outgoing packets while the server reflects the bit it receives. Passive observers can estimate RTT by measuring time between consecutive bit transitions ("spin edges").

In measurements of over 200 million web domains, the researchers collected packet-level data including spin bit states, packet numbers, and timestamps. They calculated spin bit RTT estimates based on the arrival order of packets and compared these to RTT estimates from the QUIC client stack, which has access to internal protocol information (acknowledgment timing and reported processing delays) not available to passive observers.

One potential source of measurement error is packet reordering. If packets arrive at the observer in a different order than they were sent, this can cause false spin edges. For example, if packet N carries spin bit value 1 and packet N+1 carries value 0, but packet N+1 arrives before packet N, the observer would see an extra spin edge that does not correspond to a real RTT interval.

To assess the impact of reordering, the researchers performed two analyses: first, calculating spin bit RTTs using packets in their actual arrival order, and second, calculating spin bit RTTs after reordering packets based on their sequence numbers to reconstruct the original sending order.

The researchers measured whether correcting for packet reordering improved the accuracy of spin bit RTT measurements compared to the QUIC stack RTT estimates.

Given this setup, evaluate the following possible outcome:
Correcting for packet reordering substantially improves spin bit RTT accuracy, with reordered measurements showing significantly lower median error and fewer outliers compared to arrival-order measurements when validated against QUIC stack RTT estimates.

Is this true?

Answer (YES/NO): NO